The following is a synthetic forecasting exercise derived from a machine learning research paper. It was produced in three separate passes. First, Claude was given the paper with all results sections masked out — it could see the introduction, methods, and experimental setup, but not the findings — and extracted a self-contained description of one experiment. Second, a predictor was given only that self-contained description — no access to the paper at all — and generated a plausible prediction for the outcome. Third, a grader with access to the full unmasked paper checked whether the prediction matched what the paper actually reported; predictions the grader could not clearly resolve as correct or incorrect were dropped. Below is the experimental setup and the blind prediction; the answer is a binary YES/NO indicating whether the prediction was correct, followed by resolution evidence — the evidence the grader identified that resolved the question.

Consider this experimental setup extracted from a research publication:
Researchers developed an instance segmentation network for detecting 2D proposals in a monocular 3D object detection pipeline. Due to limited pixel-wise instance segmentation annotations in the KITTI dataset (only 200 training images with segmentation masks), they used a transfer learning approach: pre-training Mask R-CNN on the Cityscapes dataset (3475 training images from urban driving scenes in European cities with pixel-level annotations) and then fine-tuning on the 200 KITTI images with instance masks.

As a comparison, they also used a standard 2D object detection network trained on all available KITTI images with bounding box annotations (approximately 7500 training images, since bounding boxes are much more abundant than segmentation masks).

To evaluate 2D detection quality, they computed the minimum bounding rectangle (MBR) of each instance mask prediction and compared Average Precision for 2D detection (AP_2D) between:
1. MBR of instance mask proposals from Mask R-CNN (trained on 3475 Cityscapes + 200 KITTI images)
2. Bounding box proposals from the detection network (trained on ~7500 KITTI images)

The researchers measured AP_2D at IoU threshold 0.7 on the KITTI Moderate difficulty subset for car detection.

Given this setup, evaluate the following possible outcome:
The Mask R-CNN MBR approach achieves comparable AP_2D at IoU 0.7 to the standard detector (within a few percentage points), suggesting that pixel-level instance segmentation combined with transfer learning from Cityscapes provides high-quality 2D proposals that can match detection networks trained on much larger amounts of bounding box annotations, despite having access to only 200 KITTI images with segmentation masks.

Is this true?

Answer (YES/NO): NO